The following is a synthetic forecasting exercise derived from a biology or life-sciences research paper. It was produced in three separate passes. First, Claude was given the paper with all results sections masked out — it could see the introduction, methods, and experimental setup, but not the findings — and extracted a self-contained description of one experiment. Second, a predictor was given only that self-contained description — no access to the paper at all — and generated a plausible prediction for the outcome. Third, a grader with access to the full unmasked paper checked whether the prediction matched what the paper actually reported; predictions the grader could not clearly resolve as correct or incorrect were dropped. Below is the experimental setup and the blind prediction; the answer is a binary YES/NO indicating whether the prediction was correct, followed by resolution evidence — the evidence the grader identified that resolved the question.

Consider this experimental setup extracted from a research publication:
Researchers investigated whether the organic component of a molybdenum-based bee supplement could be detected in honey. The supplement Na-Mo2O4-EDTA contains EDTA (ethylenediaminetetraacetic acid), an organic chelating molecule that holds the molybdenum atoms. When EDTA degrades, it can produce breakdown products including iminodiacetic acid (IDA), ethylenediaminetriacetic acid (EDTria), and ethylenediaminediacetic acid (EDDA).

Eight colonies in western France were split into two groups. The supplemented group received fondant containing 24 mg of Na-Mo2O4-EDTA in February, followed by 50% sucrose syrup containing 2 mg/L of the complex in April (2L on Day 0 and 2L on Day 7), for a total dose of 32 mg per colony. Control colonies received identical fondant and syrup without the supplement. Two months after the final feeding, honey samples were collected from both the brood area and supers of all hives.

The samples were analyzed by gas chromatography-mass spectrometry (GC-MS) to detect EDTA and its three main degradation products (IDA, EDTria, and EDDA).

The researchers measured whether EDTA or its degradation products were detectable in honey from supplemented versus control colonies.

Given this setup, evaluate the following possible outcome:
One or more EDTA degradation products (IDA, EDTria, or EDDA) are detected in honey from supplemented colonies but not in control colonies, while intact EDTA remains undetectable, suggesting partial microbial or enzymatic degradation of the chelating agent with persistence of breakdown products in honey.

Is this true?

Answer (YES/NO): NO